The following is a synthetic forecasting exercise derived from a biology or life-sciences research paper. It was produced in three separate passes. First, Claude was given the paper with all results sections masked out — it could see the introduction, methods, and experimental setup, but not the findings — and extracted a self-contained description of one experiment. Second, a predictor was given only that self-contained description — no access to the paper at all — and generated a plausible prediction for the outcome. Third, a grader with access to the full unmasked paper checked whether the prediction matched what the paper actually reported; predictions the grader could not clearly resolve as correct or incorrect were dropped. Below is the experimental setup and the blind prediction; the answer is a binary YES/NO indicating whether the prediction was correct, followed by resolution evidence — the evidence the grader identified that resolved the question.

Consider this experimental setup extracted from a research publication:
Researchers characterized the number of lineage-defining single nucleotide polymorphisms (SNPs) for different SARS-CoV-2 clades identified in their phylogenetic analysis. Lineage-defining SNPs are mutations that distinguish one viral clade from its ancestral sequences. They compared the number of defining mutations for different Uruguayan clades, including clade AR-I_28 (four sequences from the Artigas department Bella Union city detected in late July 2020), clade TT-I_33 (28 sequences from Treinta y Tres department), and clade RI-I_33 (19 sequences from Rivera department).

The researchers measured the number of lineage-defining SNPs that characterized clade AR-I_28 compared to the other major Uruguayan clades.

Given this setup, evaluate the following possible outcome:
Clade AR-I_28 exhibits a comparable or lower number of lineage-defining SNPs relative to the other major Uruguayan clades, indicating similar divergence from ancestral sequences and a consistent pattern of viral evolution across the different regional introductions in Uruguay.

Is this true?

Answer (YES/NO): NO